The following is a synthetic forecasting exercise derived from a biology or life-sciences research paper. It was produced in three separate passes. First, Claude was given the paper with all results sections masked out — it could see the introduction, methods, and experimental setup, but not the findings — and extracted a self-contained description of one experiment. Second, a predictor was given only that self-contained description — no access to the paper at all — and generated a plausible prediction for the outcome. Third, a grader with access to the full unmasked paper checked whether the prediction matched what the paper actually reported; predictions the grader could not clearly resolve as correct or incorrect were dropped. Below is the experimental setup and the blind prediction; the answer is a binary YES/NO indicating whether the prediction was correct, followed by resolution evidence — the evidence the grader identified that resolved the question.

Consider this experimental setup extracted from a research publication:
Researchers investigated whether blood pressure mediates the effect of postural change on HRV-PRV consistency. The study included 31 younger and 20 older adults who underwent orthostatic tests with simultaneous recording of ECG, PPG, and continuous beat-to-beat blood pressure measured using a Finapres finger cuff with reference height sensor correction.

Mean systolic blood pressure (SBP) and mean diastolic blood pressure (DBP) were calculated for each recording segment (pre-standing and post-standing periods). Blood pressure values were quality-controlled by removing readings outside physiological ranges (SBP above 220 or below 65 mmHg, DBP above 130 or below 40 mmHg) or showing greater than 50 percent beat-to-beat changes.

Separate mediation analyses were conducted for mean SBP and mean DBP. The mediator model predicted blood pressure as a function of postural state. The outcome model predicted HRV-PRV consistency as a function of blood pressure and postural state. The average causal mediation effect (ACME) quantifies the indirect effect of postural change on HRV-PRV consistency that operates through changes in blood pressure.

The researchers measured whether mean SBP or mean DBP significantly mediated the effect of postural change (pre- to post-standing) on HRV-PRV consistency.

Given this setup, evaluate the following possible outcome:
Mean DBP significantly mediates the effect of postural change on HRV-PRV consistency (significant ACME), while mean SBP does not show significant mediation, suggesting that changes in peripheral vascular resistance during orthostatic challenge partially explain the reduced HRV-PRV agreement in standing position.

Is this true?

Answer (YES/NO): NO